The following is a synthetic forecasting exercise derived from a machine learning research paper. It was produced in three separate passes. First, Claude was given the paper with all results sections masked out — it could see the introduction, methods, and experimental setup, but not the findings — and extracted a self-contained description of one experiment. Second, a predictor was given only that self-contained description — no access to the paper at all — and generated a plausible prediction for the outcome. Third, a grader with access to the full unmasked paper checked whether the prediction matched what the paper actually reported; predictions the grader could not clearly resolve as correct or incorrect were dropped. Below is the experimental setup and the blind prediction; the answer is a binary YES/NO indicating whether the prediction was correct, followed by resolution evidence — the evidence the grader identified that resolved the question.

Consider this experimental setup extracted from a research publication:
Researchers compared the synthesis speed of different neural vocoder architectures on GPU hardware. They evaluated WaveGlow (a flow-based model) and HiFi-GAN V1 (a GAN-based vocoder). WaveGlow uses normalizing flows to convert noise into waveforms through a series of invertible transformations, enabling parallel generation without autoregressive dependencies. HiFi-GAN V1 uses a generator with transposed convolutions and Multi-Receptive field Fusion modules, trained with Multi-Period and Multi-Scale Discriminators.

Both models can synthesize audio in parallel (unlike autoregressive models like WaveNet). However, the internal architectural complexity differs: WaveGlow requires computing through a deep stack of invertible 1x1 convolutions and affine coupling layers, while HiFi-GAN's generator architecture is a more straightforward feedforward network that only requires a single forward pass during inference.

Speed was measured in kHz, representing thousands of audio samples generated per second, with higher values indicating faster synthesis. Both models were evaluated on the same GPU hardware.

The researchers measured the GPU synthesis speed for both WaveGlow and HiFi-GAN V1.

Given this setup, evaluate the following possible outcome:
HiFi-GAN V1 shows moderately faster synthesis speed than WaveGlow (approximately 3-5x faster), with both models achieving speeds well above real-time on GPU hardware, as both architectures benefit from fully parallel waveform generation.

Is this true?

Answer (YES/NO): NO